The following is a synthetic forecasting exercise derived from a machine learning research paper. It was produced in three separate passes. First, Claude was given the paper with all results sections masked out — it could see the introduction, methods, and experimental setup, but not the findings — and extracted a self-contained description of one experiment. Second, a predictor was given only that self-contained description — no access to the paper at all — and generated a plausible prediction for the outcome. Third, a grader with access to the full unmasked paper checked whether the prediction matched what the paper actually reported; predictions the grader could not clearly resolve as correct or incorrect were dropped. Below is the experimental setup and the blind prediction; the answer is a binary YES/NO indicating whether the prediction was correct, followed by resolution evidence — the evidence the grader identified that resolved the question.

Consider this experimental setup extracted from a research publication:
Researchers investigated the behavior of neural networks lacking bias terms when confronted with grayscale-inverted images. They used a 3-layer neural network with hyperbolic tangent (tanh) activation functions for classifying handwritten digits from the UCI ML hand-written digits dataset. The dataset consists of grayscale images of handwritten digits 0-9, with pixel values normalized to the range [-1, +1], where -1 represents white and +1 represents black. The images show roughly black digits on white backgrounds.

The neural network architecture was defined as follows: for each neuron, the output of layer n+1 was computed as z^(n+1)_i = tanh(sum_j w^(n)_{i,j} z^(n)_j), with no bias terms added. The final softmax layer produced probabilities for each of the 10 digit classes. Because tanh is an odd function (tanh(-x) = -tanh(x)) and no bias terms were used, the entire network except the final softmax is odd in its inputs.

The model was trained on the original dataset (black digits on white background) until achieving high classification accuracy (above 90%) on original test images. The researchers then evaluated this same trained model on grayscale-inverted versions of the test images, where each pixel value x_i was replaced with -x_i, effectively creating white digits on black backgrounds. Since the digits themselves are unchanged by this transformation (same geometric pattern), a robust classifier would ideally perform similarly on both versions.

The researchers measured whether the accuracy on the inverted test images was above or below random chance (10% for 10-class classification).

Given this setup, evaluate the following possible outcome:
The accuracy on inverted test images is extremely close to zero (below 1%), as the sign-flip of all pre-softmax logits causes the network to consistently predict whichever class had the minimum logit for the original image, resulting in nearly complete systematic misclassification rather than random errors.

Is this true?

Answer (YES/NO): YES